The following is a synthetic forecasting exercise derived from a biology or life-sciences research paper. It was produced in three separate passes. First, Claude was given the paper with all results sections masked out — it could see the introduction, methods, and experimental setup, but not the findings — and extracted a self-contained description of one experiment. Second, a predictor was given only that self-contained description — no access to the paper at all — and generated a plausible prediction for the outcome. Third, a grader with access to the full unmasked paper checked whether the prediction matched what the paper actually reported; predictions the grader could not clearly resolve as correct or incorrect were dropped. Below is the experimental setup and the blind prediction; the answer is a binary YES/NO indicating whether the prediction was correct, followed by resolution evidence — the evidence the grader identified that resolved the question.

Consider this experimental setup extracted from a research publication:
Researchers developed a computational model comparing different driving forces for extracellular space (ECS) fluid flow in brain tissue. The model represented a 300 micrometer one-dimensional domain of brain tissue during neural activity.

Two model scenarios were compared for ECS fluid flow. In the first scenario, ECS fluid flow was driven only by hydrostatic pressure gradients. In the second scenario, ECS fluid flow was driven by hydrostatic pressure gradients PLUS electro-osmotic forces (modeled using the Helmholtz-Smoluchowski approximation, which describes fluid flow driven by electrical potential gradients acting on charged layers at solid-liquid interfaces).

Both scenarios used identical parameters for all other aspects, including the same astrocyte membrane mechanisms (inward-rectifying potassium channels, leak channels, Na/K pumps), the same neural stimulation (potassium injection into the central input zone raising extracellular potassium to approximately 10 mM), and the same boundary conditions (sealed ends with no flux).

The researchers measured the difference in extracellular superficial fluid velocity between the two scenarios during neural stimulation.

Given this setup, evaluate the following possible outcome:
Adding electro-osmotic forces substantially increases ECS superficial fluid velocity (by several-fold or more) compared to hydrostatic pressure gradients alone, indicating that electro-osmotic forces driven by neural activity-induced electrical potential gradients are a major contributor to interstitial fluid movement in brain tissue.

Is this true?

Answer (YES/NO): NO